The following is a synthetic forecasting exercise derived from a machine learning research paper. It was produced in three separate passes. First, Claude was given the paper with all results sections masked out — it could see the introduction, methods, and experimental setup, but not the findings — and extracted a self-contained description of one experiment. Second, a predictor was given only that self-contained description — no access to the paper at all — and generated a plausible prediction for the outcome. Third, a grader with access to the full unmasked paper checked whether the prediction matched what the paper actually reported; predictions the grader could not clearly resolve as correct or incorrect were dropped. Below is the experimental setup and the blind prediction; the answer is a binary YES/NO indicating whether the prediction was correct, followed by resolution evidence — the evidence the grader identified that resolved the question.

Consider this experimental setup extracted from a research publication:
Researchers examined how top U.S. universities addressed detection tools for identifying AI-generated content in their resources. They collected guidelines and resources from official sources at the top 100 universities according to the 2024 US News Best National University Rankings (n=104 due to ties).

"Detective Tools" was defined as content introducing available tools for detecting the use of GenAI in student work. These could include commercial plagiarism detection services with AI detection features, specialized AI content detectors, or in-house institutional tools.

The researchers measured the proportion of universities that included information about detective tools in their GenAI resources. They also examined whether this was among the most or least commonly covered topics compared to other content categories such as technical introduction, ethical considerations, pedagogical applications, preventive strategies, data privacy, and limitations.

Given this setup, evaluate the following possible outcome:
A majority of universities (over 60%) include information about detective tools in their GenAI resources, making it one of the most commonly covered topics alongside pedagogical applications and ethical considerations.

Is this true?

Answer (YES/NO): NO